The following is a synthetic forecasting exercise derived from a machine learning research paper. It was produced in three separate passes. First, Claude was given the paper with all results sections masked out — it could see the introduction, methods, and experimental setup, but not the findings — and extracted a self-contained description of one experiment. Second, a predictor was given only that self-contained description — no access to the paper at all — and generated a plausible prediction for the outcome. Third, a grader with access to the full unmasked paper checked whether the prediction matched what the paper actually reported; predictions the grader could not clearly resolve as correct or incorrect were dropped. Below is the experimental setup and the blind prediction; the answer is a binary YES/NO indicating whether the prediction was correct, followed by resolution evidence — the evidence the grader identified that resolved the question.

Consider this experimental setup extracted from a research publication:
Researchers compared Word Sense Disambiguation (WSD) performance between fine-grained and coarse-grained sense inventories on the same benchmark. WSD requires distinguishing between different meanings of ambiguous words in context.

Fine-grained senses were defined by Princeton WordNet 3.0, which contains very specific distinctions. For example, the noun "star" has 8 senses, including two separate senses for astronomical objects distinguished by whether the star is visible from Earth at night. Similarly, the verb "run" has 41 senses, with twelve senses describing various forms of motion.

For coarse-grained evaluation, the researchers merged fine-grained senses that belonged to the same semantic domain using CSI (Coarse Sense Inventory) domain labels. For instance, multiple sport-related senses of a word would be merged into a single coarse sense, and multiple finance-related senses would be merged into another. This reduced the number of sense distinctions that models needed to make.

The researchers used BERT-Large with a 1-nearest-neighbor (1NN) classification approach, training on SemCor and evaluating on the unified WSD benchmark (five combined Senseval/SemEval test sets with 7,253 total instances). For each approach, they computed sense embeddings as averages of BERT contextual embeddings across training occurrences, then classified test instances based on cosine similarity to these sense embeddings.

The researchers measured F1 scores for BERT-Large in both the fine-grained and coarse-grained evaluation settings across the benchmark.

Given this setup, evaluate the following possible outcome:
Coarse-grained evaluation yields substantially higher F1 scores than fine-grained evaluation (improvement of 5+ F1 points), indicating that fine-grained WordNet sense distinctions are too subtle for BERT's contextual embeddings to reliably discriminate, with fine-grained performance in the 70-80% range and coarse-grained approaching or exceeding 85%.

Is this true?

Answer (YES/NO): NO